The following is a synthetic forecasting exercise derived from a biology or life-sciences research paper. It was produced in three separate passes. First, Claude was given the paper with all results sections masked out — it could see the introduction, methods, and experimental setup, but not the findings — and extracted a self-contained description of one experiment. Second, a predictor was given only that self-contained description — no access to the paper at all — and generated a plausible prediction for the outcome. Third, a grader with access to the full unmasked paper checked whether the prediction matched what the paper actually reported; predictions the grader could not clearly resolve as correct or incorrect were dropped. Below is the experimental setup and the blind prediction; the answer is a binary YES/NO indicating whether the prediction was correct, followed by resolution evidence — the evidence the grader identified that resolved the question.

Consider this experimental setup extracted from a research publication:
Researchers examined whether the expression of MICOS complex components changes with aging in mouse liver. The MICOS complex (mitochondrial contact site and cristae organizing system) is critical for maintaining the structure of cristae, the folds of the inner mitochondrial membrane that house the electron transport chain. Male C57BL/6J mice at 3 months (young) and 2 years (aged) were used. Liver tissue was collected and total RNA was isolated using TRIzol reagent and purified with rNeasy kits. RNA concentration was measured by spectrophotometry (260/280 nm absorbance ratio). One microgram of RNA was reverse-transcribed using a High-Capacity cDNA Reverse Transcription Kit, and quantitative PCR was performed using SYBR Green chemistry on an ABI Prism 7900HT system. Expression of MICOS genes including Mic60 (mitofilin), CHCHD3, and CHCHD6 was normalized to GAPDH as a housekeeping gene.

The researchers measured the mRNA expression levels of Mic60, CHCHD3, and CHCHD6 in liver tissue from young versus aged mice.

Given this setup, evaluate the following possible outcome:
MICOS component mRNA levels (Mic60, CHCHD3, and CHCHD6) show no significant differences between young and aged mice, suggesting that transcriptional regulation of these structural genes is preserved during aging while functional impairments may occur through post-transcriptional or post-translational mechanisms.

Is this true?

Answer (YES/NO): NO